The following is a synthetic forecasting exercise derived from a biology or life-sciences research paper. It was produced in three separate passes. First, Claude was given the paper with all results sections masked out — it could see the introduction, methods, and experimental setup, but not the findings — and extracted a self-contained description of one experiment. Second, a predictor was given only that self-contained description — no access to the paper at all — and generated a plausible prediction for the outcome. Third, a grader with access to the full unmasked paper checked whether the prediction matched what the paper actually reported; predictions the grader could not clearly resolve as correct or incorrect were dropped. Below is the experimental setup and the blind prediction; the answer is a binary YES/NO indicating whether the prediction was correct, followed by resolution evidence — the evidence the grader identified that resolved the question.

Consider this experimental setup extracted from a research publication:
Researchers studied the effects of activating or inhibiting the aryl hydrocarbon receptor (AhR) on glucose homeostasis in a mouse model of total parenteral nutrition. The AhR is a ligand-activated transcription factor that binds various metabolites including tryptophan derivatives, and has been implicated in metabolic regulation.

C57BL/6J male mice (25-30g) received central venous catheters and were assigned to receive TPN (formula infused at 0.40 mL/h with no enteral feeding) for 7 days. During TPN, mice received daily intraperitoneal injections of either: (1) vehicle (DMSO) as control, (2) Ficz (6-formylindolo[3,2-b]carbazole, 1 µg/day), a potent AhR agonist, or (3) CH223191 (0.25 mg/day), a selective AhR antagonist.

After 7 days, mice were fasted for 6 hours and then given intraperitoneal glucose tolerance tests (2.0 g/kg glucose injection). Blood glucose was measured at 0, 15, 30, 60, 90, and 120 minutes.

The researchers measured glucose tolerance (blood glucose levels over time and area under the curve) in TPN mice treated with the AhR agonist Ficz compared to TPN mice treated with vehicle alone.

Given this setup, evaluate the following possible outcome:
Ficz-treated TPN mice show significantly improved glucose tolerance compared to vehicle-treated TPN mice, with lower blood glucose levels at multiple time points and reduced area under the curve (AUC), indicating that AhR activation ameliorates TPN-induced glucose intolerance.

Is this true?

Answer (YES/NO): YES